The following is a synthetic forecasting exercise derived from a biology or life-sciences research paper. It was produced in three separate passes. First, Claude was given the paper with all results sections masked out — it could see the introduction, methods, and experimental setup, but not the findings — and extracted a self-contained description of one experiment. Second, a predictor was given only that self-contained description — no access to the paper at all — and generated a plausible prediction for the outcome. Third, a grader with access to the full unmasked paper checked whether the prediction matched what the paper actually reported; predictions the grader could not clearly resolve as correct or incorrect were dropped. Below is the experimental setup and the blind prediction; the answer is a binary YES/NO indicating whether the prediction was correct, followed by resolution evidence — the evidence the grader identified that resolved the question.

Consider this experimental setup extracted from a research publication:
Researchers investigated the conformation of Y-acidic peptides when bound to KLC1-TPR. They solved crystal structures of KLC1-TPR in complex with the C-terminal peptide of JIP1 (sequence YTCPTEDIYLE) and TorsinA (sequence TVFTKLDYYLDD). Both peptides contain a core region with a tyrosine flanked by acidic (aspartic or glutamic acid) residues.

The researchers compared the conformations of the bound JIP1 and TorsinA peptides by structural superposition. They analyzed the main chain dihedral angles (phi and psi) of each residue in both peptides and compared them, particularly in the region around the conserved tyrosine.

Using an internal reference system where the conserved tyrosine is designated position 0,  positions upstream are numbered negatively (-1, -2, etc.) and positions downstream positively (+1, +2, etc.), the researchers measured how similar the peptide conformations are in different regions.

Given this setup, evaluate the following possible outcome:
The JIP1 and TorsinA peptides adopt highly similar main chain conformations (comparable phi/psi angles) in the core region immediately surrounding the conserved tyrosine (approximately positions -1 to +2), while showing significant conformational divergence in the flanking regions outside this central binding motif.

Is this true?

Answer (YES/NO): NO